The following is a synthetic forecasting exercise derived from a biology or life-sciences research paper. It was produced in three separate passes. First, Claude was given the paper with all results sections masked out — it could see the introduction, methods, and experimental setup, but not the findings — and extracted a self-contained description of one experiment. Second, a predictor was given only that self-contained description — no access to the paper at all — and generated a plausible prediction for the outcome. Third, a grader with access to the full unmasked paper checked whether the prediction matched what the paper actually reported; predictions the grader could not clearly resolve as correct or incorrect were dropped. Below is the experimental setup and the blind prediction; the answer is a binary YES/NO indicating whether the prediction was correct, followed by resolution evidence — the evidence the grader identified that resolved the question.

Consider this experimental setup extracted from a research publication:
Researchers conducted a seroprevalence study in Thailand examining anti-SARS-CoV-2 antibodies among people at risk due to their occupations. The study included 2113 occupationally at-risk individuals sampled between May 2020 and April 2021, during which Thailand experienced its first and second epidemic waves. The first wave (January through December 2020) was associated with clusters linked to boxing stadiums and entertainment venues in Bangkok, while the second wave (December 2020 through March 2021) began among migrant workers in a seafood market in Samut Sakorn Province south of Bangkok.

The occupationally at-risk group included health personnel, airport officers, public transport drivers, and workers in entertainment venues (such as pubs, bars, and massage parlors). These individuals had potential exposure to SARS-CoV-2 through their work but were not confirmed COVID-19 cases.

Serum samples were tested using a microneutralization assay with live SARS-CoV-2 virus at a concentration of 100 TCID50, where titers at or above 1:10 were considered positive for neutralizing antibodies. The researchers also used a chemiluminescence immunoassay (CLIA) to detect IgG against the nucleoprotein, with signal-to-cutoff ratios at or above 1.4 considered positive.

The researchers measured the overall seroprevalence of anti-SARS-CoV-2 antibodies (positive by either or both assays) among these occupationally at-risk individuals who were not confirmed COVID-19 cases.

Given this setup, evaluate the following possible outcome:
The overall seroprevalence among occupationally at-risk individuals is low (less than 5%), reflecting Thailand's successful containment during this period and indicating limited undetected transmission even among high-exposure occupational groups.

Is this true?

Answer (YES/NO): YES